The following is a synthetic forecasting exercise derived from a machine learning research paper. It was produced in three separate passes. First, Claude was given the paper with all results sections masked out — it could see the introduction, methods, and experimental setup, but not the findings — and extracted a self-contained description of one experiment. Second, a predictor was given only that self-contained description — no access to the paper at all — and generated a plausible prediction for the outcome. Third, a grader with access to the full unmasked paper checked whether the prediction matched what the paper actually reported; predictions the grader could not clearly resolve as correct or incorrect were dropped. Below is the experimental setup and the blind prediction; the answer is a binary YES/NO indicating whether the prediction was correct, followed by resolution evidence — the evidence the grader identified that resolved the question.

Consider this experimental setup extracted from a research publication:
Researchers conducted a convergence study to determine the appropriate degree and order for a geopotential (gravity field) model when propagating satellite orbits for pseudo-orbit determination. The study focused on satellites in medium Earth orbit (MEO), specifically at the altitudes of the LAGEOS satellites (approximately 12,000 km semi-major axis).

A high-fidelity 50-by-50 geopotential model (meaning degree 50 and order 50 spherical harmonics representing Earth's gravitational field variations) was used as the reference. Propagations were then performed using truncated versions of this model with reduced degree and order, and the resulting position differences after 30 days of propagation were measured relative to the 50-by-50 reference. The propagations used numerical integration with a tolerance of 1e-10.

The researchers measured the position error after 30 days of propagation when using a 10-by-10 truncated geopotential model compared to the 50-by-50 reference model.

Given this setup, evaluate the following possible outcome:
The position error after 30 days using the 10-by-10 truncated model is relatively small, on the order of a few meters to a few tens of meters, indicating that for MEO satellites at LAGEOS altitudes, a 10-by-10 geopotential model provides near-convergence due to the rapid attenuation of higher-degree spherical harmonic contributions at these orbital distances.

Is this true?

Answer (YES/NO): YES